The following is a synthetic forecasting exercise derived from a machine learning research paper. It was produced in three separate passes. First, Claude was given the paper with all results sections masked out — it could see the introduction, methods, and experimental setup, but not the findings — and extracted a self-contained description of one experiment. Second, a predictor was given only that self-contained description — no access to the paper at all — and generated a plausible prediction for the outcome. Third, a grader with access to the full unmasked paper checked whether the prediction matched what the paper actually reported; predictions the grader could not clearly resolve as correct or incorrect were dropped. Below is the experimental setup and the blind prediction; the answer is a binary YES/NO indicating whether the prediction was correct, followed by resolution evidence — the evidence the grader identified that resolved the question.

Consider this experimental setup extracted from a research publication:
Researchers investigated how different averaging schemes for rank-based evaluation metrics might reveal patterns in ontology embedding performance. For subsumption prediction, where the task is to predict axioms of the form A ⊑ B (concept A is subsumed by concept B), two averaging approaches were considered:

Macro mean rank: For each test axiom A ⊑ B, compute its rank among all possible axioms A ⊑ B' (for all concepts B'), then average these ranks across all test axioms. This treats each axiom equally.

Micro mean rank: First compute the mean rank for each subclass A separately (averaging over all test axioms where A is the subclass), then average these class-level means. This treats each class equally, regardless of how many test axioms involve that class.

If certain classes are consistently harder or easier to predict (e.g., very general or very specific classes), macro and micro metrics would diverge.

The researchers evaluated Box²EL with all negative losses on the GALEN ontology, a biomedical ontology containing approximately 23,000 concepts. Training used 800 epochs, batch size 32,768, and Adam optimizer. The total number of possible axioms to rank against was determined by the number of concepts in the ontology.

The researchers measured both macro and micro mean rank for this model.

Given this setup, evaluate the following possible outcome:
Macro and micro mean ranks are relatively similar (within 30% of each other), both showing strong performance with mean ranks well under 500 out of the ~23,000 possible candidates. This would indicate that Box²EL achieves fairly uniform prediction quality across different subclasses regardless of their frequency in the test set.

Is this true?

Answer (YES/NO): NO